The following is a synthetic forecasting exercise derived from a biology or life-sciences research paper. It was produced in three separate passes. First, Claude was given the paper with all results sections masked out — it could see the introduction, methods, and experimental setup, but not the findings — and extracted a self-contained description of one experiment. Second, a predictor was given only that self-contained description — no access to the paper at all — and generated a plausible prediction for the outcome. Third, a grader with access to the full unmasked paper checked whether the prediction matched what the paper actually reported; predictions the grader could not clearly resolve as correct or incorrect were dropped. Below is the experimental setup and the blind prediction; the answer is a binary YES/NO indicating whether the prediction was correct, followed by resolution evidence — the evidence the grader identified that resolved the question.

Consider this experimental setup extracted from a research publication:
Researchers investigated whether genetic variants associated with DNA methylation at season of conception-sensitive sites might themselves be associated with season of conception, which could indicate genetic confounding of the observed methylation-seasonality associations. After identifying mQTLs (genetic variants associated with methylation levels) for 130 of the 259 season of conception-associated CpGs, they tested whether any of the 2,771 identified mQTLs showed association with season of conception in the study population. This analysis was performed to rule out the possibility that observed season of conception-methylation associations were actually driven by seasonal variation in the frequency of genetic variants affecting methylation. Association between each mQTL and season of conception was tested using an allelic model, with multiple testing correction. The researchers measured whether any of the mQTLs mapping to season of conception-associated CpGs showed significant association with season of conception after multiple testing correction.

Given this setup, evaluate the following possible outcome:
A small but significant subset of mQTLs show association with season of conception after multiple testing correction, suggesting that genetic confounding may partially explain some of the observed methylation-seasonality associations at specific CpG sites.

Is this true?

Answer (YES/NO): NO